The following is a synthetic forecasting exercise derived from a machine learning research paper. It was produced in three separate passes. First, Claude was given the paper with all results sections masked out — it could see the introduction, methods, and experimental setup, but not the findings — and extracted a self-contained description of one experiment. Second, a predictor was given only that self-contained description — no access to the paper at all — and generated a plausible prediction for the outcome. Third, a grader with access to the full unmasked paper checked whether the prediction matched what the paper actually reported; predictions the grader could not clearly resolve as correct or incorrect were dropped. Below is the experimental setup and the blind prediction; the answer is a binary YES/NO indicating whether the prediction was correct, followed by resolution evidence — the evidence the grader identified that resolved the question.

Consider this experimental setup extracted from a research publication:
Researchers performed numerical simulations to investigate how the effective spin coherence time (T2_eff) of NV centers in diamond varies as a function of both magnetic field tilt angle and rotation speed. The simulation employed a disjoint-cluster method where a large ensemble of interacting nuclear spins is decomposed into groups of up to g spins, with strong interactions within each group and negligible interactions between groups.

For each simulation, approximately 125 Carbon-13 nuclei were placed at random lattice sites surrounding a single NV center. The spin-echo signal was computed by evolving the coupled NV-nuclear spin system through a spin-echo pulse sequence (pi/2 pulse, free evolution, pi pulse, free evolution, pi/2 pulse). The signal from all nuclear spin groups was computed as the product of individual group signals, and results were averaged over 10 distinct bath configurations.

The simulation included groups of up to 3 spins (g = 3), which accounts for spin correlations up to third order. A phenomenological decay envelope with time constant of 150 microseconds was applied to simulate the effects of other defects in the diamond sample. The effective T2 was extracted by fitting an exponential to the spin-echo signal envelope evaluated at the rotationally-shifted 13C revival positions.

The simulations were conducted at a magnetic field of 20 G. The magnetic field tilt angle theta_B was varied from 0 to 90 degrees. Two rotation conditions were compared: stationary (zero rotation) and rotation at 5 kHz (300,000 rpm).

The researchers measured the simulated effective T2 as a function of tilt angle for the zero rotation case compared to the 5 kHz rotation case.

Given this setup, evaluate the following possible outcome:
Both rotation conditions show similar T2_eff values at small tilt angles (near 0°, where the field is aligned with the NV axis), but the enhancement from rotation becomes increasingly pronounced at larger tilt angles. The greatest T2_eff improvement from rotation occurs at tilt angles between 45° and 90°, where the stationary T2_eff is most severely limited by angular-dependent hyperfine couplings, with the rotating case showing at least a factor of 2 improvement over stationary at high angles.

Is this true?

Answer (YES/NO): NO